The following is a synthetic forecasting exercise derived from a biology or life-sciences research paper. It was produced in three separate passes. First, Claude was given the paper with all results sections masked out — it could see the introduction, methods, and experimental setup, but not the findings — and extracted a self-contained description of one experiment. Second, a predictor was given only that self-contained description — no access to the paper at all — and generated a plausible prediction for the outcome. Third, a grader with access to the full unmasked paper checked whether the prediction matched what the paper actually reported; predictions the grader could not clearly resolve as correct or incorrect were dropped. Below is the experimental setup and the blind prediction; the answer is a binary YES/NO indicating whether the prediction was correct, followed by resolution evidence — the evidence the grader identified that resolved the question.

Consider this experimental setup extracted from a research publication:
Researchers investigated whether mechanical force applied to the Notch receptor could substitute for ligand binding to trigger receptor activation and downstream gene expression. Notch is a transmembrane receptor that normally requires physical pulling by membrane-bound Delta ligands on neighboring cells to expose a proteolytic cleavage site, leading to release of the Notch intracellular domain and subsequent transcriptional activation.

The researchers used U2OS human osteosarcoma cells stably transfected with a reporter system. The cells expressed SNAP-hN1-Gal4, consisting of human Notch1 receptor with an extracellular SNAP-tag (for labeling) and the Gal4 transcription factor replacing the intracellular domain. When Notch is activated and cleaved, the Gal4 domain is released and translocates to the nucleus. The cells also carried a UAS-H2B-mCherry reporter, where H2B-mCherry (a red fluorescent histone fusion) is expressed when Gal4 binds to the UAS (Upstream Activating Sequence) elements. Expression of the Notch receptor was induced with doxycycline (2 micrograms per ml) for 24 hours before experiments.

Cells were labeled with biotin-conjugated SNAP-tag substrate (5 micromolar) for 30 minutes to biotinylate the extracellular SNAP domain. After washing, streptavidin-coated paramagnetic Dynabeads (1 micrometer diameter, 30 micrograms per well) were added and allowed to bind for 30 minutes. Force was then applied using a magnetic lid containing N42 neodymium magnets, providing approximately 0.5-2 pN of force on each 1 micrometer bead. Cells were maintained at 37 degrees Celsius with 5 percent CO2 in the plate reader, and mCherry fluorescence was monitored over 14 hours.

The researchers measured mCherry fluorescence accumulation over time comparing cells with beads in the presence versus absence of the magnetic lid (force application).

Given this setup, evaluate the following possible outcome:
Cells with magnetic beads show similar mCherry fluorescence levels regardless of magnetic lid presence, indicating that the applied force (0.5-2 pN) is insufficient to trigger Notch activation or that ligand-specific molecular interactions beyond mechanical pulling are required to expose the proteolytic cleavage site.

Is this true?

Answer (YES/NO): NO